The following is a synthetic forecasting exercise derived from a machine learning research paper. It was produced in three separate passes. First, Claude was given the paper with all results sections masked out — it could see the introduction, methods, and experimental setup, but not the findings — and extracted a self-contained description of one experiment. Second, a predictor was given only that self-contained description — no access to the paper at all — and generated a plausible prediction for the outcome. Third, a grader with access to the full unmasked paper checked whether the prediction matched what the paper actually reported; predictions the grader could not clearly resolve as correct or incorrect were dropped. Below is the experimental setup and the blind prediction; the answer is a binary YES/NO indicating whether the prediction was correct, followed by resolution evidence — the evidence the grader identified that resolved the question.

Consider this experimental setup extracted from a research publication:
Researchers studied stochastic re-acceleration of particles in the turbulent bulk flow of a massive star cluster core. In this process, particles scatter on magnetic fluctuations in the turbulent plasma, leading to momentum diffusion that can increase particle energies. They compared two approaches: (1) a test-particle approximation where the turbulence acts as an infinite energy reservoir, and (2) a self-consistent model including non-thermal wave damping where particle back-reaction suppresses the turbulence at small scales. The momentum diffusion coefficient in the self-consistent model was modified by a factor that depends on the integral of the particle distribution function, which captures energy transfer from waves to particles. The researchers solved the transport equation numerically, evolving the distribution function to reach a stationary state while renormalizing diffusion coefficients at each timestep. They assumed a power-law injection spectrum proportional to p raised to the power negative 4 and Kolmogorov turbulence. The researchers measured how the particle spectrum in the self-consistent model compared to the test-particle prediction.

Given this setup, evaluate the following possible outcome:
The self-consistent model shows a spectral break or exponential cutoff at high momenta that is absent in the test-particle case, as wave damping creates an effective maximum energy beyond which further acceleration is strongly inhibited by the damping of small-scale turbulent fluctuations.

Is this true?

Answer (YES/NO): NO